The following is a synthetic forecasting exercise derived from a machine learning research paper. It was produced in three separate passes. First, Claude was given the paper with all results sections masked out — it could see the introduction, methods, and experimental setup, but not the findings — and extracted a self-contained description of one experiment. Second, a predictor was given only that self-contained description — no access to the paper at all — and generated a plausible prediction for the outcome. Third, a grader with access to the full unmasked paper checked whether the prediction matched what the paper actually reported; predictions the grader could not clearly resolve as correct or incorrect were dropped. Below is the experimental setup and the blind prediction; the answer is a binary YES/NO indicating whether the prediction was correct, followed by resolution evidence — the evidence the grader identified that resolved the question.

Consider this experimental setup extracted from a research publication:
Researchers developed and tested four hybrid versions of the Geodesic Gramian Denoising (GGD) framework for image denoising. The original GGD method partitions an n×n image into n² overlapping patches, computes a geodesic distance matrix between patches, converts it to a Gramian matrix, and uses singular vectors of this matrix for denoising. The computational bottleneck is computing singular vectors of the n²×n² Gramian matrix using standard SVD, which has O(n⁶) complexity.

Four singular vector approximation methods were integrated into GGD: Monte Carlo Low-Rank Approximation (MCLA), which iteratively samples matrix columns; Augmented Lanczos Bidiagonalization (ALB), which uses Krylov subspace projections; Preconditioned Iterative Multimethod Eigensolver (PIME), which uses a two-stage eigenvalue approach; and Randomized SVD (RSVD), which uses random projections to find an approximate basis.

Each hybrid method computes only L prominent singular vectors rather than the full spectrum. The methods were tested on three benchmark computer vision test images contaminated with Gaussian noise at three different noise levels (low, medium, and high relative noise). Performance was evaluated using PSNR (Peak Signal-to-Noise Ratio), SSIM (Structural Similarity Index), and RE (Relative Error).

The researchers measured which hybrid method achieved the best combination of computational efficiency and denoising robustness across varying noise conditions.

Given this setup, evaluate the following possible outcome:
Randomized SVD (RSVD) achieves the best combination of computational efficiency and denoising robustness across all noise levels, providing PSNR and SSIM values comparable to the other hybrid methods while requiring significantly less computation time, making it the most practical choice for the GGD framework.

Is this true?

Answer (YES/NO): YES